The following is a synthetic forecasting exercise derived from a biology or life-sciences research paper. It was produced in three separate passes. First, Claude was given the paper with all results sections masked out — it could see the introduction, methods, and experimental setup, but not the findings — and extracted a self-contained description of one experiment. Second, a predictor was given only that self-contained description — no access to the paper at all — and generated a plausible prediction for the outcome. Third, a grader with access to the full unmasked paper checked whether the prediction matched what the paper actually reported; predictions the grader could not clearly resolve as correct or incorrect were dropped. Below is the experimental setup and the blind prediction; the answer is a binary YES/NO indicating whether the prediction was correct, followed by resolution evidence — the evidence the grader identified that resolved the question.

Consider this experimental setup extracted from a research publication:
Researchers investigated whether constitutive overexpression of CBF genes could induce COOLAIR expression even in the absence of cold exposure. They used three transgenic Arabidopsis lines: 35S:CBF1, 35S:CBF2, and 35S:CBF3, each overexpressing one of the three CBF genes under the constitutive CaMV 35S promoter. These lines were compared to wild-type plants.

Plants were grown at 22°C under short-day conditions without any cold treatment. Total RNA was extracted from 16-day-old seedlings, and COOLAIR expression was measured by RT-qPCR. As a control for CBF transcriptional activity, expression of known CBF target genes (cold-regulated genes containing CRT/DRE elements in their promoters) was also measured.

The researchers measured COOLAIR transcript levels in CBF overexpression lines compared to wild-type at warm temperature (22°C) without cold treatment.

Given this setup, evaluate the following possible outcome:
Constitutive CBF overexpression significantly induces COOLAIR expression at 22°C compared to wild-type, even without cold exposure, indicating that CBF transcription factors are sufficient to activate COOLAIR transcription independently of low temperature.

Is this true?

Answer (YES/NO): YES